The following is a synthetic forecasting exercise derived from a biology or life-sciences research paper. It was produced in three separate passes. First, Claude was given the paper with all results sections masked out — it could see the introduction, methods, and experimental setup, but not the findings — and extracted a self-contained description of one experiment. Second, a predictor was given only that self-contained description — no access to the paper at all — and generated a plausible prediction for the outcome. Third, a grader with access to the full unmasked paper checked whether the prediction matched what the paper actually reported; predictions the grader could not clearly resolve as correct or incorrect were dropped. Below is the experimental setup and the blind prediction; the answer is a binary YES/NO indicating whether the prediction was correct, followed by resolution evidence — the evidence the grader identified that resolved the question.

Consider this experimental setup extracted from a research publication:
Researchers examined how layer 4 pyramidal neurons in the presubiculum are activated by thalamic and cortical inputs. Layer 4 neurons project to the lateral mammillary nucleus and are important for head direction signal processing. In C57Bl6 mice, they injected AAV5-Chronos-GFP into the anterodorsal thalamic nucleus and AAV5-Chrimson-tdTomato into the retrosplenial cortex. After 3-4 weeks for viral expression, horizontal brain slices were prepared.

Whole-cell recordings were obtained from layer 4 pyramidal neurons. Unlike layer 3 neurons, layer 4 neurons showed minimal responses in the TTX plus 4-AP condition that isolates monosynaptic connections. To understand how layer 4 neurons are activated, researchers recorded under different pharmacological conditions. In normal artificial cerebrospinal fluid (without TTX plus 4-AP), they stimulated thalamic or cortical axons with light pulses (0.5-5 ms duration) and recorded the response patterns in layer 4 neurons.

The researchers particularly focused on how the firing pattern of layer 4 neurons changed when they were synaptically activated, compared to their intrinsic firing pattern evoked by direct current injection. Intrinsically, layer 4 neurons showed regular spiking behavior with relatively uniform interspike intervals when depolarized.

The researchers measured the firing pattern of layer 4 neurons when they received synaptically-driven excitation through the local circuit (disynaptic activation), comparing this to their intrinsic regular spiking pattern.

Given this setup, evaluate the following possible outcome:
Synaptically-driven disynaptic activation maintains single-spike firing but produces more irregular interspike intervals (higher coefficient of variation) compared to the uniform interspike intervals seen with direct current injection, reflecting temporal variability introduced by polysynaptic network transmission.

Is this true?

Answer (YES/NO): NO